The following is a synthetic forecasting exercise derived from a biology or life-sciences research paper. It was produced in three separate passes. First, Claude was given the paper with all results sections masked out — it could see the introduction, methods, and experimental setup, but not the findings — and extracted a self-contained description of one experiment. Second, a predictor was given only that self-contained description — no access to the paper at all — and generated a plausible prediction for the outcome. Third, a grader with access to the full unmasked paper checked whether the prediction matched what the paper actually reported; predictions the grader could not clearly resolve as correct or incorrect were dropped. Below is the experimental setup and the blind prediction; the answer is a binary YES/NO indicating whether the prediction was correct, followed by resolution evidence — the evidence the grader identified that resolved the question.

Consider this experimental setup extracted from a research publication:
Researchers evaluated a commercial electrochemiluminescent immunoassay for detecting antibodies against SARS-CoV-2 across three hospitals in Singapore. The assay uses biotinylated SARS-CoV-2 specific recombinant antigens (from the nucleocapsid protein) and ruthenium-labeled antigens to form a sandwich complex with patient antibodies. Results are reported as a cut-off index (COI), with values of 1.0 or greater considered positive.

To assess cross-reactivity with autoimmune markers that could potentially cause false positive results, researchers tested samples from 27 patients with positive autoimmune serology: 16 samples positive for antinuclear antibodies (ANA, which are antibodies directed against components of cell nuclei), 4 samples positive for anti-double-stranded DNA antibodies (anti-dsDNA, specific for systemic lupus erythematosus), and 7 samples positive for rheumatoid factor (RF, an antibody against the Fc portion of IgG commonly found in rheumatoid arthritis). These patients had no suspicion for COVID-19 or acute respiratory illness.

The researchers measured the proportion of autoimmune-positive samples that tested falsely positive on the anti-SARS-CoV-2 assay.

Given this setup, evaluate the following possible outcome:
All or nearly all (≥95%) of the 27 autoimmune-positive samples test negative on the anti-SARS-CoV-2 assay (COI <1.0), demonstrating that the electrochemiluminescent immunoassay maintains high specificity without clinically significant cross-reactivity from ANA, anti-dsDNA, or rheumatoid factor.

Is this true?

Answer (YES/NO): YES